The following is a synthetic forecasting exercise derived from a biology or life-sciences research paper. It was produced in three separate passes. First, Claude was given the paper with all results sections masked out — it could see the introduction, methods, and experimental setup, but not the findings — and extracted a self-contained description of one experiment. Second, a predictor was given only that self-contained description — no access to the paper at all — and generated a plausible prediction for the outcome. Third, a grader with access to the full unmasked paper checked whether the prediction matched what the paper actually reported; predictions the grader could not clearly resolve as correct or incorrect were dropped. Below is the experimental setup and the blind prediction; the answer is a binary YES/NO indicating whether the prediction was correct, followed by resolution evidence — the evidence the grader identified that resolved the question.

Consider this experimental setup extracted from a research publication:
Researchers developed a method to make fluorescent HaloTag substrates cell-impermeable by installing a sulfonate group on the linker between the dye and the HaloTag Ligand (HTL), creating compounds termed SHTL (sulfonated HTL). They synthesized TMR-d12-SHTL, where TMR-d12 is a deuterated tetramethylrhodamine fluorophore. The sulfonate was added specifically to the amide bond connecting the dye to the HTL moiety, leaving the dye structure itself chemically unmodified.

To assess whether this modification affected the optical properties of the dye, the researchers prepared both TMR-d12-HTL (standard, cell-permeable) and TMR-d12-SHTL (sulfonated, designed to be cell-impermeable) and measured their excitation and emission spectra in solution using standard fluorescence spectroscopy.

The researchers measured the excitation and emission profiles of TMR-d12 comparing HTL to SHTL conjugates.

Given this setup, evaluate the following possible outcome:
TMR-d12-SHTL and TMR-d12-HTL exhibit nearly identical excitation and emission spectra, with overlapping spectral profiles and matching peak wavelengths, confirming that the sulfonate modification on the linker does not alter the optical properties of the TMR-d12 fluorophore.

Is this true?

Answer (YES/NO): NO